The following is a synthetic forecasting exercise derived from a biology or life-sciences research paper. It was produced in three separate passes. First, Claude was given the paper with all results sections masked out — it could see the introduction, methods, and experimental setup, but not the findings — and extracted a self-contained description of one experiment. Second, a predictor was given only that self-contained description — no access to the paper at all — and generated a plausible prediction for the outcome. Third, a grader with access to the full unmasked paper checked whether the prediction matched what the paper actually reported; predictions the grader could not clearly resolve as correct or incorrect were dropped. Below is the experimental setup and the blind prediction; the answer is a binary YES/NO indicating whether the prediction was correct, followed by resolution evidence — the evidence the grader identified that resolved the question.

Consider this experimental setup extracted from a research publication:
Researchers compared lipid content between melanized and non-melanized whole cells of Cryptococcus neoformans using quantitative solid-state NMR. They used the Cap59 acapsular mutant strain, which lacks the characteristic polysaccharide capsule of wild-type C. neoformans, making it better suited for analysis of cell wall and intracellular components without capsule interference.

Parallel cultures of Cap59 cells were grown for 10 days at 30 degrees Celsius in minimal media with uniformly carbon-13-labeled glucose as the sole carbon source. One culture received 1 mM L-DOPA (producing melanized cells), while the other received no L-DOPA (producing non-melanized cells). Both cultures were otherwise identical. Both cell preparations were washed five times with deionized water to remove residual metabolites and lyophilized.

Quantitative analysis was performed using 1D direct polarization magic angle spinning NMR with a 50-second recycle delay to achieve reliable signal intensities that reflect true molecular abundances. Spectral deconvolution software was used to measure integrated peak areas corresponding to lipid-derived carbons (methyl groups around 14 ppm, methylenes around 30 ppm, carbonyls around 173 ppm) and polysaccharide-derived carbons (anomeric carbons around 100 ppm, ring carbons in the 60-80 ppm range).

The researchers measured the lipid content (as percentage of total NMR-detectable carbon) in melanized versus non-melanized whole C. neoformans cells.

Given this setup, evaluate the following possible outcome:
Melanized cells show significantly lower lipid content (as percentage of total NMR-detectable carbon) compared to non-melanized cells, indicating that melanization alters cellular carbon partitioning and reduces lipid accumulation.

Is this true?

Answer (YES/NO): NO